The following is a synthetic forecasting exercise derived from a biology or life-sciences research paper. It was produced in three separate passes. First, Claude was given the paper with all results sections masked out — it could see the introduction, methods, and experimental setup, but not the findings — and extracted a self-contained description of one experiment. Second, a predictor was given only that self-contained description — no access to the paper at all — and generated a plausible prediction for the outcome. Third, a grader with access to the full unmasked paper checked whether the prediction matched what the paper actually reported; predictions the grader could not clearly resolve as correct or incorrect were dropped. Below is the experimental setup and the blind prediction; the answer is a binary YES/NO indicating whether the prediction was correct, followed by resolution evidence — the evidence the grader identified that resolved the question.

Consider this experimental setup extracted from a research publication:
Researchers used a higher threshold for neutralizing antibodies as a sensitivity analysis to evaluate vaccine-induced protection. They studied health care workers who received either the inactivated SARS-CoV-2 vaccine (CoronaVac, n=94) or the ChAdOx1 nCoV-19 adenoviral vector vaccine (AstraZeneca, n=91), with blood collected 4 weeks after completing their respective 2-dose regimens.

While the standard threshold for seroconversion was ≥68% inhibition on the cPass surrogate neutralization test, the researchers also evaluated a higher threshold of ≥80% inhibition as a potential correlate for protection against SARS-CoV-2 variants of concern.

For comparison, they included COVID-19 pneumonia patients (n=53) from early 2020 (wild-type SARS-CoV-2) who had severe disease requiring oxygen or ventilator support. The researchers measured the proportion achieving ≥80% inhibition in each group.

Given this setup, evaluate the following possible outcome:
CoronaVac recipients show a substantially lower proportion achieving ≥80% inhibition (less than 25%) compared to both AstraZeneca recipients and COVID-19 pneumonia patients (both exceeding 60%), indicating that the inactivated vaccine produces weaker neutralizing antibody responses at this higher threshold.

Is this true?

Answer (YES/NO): NO